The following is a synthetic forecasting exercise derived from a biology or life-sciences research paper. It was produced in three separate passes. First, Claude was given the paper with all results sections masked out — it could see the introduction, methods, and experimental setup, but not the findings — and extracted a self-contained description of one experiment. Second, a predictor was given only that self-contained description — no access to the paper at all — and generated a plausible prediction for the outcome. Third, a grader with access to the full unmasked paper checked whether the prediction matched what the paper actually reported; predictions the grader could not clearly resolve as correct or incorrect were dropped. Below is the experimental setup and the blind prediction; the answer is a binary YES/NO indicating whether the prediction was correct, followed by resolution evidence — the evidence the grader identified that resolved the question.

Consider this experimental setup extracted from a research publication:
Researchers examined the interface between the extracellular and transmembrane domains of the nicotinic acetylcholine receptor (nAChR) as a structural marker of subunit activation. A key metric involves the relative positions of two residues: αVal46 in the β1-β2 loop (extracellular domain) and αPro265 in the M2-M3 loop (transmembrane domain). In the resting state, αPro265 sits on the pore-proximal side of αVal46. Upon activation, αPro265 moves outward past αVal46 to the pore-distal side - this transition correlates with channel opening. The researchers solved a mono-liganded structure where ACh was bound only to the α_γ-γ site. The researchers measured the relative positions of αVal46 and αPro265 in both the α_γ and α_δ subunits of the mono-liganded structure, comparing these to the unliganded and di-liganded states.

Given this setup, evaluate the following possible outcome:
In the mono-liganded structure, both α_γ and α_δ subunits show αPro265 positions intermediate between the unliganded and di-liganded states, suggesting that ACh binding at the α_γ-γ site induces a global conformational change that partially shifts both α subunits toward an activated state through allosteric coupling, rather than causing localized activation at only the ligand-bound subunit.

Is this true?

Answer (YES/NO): NO